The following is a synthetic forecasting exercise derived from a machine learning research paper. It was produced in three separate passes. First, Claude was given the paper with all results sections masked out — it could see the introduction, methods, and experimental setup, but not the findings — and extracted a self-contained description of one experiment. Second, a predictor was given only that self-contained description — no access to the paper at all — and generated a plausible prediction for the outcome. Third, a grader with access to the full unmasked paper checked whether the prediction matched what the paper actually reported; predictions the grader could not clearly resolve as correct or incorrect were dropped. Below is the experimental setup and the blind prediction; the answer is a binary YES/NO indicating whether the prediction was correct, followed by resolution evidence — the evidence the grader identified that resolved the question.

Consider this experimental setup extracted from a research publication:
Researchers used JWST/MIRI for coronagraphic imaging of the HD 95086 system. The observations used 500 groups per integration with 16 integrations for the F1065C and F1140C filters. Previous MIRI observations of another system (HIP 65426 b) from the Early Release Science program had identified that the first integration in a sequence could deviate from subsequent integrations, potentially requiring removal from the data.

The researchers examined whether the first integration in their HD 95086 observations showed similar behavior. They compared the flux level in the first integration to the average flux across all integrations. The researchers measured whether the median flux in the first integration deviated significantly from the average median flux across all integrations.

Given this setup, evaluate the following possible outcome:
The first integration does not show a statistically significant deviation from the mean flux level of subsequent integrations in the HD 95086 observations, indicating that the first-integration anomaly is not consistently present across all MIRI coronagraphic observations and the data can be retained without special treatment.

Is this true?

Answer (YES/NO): YES